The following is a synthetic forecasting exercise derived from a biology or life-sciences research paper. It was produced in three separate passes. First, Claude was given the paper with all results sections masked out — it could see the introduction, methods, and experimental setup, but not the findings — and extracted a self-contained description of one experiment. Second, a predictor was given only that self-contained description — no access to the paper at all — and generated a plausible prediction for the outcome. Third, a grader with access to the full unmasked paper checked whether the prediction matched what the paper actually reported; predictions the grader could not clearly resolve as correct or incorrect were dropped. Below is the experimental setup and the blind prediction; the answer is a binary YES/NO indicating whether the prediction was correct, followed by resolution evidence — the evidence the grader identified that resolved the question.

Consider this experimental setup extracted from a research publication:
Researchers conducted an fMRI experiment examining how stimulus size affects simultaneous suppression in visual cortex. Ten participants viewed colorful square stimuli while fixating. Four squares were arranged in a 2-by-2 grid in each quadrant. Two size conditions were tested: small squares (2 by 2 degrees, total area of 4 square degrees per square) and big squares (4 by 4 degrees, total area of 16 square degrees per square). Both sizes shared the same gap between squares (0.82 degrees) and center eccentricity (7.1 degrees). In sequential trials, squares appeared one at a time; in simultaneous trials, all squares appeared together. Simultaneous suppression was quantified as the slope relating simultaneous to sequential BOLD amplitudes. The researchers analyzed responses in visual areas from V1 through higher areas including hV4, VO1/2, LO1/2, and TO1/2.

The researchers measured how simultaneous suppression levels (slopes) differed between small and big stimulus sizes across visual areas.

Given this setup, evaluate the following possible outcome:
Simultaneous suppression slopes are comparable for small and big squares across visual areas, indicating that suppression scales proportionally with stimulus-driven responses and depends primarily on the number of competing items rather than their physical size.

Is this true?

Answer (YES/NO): NO